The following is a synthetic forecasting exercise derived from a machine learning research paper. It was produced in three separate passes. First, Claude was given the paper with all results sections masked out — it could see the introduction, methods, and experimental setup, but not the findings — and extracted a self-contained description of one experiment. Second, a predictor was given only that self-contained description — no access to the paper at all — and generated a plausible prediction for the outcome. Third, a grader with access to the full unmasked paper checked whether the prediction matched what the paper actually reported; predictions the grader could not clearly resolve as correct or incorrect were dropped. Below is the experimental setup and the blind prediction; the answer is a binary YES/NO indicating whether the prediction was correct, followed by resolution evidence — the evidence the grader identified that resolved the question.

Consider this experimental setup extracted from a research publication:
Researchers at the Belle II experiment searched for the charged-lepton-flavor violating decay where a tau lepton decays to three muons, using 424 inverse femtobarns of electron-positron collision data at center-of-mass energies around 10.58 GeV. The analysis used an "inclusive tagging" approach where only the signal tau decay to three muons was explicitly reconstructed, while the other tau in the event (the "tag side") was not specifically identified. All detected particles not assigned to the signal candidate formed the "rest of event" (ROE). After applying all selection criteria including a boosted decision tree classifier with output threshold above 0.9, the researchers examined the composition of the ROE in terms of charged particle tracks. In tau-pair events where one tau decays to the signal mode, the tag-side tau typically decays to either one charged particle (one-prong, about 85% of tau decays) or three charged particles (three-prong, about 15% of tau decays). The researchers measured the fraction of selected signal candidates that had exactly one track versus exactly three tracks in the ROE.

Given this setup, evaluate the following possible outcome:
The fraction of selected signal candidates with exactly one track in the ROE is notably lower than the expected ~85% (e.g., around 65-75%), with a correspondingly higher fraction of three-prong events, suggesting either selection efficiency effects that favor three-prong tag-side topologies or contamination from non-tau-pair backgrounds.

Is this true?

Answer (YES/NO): NO